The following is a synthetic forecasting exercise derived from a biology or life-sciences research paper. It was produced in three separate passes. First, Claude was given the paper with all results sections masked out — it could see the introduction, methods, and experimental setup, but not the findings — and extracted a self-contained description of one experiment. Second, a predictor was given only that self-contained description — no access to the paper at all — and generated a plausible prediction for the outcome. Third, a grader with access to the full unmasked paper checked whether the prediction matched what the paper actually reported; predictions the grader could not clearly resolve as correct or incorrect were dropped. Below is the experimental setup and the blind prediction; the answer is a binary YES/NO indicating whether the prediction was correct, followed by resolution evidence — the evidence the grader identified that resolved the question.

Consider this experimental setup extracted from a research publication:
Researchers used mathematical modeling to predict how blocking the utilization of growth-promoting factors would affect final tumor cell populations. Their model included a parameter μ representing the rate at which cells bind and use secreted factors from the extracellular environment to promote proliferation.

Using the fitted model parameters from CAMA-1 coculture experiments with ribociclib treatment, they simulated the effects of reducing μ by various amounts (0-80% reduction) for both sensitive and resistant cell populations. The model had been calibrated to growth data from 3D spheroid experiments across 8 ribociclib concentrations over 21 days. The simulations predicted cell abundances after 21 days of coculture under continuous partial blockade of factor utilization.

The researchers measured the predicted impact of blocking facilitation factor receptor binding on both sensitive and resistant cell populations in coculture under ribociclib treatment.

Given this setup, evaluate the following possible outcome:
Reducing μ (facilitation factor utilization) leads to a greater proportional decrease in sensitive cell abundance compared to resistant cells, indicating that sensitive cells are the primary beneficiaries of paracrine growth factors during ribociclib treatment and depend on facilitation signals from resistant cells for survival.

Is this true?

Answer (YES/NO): YES